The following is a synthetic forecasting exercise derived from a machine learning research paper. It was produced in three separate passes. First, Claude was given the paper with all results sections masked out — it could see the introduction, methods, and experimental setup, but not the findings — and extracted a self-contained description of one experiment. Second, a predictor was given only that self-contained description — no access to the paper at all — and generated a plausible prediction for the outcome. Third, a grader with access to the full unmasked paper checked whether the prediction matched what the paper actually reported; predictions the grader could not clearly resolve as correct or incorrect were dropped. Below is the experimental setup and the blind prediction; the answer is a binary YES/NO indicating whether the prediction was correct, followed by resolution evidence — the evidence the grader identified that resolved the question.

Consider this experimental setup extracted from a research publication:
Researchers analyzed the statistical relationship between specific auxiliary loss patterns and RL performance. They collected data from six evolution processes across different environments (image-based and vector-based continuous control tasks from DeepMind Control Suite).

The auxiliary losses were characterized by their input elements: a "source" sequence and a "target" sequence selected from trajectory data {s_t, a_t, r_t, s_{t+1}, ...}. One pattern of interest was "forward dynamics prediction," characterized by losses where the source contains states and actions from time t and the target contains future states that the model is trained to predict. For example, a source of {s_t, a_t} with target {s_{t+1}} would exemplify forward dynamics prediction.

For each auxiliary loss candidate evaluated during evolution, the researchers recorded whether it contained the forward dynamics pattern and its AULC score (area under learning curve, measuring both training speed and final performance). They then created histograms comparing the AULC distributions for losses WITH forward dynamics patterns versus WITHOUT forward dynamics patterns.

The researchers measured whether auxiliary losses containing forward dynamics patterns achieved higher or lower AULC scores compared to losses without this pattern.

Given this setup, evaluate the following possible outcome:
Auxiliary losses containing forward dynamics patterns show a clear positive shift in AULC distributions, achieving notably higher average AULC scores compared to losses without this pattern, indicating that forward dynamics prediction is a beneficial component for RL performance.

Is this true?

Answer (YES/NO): YES